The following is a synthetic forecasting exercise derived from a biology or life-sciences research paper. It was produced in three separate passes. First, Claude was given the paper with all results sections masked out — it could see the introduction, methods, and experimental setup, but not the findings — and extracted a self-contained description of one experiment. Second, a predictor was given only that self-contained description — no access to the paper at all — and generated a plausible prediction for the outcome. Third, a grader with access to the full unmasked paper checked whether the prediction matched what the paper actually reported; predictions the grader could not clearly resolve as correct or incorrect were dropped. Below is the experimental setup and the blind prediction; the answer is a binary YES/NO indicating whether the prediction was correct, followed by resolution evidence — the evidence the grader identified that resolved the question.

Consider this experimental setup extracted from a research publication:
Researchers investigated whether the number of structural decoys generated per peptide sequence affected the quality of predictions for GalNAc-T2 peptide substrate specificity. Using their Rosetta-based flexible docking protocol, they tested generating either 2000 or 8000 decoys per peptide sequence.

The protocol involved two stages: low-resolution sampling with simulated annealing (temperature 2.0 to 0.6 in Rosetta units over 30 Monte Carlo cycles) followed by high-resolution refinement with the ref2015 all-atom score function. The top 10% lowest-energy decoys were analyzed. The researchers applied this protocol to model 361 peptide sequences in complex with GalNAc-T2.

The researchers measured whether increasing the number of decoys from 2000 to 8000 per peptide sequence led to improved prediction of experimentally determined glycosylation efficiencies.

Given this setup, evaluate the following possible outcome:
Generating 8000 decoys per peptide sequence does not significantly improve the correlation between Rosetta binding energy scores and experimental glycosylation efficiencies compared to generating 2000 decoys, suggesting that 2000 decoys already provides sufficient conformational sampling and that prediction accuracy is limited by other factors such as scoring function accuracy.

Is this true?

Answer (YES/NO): YES